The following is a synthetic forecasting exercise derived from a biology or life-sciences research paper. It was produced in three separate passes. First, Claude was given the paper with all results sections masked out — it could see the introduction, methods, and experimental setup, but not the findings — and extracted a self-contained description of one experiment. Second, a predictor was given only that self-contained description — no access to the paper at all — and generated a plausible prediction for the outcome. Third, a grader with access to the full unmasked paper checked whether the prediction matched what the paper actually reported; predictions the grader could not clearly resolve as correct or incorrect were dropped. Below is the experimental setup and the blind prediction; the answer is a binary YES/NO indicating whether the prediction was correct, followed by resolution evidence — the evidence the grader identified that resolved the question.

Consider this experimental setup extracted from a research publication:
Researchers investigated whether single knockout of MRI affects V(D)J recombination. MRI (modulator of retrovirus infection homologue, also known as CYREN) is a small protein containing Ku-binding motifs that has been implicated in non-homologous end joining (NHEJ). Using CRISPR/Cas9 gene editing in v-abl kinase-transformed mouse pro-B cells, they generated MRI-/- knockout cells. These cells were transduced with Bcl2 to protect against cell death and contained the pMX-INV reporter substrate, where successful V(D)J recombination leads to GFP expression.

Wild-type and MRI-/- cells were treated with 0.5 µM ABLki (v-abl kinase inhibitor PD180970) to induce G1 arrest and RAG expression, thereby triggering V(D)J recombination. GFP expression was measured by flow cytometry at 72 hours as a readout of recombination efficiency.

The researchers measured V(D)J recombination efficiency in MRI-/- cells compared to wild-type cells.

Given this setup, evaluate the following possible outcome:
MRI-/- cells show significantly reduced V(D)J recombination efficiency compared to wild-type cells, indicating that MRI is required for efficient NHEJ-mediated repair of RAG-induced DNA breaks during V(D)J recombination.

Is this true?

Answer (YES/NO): NO